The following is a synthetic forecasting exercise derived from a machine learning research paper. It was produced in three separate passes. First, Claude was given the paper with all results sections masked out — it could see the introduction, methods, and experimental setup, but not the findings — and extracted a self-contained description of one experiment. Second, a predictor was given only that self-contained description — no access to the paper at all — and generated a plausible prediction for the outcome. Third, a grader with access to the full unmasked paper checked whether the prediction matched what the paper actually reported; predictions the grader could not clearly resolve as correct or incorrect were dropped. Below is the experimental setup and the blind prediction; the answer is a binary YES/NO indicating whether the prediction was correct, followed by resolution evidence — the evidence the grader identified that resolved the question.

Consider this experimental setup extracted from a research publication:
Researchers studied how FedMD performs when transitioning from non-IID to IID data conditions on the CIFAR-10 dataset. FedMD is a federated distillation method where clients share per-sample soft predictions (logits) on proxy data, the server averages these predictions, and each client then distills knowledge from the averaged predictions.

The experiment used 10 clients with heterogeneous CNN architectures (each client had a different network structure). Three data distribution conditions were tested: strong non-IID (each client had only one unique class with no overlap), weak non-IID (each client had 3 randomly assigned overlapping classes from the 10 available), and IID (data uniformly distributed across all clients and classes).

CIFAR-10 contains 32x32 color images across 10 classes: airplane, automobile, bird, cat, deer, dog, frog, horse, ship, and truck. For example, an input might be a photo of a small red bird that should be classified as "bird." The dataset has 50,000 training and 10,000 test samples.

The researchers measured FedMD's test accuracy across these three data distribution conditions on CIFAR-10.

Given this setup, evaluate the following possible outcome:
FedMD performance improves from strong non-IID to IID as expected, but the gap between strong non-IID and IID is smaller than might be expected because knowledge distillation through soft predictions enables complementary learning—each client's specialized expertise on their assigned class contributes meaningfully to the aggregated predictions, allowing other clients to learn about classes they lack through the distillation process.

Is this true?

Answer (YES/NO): NO